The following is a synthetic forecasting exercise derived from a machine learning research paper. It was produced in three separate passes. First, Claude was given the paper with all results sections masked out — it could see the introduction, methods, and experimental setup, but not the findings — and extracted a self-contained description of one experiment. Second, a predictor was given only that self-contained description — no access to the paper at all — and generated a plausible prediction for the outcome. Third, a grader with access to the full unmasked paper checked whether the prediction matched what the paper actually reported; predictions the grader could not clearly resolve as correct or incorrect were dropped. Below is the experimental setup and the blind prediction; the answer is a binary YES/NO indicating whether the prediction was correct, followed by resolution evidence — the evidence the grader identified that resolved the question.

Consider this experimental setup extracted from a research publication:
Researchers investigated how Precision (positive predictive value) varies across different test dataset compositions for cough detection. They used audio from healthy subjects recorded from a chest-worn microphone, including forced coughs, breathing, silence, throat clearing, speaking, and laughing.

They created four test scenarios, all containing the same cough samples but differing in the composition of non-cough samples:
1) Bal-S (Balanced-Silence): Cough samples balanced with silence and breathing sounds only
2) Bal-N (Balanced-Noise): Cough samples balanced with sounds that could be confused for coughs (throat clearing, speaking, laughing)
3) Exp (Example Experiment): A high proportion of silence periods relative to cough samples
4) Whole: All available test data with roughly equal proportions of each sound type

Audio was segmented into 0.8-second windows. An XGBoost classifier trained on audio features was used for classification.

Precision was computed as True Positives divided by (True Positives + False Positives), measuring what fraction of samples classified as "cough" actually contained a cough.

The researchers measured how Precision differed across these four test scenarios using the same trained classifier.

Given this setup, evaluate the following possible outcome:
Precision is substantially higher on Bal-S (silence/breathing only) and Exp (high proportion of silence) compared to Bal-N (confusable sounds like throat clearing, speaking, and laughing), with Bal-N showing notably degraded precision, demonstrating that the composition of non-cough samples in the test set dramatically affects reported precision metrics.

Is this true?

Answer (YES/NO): NO